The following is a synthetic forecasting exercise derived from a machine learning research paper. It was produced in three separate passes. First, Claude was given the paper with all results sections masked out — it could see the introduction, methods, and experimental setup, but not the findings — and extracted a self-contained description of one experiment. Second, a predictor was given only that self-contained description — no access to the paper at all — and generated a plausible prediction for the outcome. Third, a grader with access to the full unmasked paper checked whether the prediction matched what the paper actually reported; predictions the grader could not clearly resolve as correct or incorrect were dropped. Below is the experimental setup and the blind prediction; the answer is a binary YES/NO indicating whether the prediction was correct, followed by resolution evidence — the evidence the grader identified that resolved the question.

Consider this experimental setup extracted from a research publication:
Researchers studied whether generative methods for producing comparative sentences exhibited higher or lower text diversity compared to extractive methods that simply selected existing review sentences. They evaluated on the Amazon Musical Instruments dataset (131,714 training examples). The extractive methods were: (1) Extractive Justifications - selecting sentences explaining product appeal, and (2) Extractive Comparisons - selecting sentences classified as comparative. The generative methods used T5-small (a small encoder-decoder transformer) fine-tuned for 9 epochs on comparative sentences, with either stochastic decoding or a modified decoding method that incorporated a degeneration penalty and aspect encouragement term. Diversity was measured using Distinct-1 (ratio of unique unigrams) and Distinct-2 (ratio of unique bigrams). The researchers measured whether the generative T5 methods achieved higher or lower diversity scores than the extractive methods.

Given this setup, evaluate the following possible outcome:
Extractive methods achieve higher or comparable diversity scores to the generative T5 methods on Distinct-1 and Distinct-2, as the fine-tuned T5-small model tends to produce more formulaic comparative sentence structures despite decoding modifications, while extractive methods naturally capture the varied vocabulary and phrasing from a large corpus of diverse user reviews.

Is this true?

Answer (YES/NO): NO